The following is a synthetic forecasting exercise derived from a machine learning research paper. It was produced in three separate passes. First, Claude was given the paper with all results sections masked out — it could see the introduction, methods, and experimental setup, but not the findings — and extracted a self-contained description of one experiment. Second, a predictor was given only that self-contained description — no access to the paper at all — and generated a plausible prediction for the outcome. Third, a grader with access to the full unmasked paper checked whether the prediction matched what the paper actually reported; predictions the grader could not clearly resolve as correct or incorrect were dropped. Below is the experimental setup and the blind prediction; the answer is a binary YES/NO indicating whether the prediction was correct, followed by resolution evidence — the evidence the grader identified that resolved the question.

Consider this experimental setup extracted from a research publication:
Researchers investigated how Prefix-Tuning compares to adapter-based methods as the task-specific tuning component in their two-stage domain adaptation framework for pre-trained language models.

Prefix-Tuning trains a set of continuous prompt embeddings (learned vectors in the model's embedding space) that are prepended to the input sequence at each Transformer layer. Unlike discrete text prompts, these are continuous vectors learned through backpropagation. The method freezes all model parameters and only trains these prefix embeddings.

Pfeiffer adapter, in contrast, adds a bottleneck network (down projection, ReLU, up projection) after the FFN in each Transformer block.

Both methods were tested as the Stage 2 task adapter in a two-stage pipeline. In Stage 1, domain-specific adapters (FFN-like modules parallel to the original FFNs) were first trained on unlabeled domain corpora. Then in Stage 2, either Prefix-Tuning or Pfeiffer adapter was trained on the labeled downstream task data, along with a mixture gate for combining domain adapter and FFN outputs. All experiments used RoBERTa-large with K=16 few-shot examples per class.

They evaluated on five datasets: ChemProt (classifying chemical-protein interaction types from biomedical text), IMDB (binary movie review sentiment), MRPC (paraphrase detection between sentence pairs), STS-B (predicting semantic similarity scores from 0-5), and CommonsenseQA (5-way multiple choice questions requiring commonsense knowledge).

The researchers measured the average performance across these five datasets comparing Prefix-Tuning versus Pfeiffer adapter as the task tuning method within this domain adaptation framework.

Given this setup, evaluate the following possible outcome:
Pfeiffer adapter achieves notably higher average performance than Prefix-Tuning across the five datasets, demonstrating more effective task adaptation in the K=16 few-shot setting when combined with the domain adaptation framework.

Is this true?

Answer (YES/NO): YES